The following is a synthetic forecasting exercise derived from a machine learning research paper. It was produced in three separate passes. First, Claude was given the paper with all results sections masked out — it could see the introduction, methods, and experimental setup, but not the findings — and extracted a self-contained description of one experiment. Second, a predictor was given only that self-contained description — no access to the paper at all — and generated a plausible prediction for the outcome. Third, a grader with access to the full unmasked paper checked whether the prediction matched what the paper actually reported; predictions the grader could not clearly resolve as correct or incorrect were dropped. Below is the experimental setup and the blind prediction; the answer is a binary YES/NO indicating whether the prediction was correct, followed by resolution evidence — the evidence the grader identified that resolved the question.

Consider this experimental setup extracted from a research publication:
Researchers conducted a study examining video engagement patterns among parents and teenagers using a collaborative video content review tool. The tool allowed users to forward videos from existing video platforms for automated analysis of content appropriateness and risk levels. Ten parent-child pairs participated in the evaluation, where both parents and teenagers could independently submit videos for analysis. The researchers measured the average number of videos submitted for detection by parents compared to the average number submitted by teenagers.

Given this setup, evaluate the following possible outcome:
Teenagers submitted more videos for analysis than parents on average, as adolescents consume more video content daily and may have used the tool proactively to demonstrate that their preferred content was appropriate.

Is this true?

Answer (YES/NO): NO